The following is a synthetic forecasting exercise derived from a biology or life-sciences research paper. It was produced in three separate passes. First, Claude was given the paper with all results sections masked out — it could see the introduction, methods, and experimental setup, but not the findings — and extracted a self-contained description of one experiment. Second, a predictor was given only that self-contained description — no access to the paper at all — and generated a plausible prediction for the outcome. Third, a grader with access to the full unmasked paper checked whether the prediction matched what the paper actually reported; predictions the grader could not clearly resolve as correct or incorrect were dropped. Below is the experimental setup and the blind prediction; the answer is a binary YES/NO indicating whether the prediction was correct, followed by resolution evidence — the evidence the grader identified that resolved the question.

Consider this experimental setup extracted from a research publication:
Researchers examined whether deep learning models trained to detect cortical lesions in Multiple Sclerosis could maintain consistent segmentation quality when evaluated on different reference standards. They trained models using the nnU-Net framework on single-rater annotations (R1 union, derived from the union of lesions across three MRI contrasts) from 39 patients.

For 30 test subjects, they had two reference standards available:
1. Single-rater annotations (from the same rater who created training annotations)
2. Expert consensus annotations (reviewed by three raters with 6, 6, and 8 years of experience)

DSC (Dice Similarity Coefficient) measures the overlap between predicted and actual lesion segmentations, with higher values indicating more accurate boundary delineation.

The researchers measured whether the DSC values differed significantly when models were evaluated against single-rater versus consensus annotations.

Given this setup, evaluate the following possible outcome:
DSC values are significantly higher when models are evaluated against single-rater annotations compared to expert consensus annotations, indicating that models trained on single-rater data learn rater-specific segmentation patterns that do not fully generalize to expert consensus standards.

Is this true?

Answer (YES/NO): NO